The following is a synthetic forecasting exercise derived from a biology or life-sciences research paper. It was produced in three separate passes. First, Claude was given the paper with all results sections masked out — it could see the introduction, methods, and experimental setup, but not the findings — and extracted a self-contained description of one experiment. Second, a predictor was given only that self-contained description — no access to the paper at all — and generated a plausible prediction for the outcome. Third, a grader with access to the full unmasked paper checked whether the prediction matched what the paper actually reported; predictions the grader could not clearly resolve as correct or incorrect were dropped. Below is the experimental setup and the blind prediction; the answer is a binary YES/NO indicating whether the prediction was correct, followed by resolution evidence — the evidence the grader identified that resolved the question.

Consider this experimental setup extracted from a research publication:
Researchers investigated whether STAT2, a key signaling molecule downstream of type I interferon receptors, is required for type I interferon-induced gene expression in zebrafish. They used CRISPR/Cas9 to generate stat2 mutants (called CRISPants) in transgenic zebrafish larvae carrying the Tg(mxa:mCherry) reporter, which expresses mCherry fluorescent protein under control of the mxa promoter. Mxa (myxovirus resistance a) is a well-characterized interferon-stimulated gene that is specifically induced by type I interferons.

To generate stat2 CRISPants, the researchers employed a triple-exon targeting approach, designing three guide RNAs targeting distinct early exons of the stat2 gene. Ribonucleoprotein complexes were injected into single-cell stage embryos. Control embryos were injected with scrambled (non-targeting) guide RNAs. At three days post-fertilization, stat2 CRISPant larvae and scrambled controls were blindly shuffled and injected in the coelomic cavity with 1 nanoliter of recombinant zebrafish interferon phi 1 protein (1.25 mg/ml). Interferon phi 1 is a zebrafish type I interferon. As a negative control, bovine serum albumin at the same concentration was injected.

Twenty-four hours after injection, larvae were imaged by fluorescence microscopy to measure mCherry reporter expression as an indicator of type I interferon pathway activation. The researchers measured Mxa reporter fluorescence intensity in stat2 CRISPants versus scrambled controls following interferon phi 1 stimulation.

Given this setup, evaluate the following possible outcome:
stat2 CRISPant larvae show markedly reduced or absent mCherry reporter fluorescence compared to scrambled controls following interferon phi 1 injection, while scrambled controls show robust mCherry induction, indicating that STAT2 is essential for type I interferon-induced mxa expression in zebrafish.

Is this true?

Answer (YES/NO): YES